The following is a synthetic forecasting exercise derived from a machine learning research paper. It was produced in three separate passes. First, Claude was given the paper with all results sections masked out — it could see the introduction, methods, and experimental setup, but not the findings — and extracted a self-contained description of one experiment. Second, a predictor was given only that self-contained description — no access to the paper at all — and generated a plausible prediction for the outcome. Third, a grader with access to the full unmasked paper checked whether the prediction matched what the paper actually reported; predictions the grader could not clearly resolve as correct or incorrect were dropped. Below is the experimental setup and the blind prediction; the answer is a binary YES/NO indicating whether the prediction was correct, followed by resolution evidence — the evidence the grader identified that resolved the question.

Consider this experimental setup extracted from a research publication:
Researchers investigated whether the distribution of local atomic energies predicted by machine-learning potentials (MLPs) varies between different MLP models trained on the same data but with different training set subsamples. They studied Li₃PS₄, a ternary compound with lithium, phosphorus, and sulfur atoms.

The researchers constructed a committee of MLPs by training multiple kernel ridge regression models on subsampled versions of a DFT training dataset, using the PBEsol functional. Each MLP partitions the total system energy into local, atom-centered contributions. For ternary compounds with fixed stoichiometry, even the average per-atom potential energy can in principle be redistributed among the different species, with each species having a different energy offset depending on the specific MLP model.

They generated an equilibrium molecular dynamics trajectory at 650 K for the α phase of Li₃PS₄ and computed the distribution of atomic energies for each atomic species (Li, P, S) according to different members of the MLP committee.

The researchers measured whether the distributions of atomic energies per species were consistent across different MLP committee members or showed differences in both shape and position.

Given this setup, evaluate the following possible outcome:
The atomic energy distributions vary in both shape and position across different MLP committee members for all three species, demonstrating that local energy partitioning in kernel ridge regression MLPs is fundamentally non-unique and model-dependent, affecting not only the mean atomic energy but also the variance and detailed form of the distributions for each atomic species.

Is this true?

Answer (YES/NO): YES